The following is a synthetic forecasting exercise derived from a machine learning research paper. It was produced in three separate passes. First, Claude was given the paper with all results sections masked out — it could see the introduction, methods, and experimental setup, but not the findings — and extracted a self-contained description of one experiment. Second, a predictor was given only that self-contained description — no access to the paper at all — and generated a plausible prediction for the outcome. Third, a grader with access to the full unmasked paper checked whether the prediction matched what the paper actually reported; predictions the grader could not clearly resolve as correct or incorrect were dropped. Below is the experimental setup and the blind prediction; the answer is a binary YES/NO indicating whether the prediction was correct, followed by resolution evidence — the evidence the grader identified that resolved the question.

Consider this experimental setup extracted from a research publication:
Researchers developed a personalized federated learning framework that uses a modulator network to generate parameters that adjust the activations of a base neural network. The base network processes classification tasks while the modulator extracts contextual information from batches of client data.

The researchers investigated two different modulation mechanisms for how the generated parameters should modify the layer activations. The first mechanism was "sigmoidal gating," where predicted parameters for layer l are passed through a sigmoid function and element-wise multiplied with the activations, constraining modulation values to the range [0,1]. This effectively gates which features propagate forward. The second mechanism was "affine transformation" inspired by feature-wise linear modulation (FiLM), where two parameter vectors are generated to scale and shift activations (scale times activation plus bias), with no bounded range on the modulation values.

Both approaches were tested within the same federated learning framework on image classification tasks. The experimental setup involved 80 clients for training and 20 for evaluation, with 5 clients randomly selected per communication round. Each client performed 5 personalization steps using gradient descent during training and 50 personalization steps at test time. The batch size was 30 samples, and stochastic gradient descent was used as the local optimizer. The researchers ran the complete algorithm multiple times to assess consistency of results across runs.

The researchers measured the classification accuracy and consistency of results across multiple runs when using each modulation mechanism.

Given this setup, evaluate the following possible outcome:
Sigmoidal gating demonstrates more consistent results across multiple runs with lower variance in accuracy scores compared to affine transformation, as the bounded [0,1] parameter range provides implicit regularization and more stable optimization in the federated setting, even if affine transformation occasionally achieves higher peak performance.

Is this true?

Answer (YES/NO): NO